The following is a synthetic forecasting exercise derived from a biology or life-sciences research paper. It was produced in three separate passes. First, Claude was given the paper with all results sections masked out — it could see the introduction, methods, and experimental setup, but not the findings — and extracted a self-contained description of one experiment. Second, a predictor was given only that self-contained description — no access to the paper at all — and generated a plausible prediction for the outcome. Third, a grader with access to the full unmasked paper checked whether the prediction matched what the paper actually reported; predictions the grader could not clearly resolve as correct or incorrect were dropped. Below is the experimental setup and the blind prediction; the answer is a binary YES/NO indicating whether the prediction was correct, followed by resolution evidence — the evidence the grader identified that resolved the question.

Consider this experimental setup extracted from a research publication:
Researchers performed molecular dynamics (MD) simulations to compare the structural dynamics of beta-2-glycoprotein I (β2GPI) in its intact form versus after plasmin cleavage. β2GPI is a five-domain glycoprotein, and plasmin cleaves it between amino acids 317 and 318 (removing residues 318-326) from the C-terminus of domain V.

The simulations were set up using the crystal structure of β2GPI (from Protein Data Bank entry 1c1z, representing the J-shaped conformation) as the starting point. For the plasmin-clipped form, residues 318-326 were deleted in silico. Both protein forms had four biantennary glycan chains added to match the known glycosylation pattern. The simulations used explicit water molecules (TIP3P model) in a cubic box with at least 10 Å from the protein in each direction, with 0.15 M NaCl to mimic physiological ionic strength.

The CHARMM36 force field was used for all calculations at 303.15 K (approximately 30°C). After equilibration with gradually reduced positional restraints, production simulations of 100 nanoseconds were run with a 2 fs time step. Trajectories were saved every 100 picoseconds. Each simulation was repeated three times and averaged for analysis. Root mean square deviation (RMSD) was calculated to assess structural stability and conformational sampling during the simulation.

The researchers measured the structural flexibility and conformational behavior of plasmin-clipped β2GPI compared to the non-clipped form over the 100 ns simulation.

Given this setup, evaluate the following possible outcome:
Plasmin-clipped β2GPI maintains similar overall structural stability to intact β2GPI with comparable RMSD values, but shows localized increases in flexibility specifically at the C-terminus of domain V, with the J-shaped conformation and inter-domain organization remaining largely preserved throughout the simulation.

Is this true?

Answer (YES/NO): NO